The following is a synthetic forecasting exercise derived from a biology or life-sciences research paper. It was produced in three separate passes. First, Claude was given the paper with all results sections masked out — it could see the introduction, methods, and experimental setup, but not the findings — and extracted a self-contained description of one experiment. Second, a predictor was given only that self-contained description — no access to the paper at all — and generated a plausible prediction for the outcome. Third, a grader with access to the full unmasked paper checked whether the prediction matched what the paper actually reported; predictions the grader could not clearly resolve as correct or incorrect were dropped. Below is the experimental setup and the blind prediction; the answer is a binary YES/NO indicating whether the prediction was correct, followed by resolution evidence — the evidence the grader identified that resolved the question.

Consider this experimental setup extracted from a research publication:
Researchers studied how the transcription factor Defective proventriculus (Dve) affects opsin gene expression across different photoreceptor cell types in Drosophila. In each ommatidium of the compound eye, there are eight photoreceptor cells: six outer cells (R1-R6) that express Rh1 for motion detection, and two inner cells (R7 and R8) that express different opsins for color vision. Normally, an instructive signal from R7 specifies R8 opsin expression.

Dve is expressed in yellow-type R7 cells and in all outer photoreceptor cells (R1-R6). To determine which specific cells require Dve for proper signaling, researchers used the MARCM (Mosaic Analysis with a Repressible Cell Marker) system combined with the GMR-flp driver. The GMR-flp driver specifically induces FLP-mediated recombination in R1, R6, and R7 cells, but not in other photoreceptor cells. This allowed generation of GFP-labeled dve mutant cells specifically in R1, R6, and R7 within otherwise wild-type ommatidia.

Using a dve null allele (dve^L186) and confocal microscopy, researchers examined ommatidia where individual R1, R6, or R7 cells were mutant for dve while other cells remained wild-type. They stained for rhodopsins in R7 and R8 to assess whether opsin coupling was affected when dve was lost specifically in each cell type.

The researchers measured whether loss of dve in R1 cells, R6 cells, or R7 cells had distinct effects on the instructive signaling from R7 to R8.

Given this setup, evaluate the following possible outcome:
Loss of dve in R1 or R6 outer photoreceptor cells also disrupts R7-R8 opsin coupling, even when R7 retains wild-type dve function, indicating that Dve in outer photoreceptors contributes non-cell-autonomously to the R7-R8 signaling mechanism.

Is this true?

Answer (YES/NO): YES